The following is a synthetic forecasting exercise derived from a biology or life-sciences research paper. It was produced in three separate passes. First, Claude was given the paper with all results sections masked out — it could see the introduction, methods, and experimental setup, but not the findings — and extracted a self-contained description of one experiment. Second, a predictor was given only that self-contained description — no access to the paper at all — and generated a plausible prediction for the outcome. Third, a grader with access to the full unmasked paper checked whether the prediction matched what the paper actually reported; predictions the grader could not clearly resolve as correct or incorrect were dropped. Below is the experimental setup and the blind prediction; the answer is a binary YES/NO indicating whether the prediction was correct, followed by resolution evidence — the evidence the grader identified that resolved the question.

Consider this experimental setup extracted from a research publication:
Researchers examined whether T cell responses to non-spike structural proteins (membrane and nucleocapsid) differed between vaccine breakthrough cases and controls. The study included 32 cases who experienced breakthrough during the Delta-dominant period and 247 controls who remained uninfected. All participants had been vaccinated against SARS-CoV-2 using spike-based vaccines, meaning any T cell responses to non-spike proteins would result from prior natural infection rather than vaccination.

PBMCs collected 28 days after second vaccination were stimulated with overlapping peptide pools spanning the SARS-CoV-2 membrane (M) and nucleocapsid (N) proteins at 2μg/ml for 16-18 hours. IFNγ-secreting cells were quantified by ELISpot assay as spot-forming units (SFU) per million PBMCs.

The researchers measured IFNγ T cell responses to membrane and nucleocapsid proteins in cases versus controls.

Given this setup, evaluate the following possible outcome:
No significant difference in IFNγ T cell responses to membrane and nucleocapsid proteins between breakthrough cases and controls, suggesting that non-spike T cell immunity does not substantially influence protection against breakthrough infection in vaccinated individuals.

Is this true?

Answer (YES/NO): YES